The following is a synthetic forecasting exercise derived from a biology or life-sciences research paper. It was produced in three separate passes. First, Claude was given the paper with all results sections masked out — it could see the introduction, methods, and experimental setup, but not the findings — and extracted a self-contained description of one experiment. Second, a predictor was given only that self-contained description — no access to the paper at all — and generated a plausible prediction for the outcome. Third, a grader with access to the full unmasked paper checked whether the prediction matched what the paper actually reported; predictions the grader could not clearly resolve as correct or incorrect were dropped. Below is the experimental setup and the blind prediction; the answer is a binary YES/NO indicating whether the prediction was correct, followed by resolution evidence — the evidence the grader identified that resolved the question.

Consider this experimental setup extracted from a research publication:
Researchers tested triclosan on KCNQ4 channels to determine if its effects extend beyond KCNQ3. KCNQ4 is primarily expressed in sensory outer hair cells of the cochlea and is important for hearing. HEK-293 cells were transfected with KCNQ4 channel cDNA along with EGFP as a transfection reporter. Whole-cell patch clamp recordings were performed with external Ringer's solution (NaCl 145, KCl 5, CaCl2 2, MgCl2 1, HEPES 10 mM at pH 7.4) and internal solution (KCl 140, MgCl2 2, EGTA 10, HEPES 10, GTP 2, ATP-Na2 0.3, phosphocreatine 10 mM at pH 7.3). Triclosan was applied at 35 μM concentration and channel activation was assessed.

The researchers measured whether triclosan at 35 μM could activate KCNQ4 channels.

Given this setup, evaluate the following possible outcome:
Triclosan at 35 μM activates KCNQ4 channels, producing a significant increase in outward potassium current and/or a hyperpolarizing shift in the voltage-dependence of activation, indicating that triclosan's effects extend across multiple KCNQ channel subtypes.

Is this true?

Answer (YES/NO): NO